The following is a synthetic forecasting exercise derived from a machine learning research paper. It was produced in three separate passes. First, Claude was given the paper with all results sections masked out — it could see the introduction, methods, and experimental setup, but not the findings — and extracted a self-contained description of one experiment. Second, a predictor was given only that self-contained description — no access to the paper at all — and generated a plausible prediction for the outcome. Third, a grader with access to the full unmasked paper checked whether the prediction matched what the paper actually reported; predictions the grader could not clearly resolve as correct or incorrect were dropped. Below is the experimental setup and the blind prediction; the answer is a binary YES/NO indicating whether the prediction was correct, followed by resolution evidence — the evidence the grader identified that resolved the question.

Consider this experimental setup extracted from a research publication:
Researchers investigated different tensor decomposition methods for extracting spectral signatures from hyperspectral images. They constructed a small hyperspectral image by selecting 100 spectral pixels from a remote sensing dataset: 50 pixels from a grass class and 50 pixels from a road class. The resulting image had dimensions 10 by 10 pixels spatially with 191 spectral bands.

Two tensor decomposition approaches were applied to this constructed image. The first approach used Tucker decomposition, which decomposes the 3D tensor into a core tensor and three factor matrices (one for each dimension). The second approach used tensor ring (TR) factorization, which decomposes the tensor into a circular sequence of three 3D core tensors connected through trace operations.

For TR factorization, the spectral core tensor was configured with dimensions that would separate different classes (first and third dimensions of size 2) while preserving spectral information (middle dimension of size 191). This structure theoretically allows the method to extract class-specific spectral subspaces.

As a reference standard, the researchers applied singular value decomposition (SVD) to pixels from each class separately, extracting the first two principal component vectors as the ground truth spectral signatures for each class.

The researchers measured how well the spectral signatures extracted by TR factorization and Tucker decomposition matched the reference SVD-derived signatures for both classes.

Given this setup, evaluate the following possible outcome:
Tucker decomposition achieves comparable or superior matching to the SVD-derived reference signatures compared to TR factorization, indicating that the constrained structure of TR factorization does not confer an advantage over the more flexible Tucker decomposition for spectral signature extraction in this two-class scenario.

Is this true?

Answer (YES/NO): NO